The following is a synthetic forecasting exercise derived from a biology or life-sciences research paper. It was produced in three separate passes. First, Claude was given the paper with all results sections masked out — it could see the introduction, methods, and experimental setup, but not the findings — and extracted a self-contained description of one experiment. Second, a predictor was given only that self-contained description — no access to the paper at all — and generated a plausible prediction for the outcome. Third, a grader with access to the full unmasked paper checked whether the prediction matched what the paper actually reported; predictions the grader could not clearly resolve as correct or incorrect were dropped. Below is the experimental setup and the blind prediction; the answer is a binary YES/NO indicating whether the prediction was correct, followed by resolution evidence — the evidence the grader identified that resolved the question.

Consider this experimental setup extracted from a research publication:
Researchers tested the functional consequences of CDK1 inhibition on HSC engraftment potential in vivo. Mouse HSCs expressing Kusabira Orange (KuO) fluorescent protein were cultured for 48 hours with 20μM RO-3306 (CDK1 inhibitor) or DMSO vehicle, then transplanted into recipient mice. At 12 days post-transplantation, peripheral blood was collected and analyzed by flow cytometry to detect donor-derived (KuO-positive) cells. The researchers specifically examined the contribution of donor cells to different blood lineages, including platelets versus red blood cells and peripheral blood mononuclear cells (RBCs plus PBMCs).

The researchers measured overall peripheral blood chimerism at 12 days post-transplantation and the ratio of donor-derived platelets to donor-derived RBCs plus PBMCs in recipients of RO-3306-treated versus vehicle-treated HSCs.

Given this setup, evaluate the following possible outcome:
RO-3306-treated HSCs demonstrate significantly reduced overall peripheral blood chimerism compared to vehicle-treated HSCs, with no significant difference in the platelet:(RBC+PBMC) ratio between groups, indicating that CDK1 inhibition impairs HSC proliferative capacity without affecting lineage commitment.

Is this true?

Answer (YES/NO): NO